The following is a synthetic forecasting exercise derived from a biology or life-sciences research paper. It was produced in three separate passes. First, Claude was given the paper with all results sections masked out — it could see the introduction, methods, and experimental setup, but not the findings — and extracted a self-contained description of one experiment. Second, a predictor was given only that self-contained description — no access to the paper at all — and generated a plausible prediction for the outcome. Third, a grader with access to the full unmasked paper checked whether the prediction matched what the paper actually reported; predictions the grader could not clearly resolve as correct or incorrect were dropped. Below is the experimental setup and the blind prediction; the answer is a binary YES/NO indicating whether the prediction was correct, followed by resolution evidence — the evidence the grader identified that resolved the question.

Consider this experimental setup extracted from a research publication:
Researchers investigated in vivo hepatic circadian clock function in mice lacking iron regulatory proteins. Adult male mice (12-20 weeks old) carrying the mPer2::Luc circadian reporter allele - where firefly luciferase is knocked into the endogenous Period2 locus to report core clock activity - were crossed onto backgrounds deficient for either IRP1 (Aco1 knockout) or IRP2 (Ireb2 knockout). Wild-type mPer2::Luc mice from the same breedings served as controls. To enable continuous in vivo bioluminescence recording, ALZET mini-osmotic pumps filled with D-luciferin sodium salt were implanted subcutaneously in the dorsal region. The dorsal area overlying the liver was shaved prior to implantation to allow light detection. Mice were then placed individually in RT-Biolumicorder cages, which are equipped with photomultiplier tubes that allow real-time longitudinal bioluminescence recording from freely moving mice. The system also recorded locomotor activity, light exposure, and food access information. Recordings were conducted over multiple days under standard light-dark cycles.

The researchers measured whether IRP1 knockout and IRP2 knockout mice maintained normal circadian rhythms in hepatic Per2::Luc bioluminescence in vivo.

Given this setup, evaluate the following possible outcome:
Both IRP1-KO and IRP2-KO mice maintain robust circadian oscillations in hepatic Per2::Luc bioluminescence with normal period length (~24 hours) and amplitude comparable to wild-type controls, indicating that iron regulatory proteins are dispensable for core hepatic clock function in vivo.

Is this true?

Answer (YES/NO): YES